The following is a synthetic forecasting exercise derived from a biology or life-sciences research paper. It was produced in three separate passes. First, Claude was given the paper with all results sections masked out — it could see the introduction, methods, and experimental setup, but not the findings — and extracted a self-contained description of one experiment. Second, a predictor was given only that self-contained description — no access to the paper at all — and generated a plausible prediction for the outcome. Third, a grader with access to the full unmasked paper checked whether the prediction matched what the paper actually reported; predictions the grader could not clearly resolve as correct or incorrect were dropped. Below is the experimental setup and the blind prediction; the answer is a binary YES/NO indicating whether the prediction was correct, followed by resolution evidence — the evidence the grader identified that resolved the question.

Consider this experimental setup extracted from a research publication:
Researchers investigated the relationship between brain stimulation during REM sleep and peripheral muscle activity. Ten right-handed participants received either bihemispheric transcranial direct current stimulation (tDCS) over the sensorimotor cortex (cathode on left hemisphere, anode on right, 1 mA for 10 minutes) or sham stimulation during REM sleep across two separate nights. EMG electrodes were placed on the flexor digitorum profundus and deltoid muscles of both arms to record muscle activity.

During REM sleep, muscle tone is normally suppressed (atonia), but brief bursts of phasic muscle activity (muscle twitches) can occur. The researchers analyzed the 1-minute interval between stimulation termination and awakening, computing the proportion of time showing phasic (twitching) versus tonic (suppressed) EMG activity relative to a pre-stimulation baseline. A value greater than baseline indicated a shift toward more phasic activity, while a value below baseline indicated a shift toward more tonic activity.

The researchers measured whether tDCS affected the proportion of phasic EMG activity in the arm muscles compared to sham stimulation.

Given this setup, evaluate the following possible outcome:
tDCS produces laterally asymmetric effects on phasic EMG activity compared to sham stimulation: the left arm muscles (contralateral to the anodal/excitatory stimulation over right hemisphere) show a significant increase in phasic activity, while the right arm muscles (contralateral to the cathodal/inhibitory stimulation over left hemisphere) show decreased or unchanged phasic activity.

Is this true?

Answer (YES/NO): NO